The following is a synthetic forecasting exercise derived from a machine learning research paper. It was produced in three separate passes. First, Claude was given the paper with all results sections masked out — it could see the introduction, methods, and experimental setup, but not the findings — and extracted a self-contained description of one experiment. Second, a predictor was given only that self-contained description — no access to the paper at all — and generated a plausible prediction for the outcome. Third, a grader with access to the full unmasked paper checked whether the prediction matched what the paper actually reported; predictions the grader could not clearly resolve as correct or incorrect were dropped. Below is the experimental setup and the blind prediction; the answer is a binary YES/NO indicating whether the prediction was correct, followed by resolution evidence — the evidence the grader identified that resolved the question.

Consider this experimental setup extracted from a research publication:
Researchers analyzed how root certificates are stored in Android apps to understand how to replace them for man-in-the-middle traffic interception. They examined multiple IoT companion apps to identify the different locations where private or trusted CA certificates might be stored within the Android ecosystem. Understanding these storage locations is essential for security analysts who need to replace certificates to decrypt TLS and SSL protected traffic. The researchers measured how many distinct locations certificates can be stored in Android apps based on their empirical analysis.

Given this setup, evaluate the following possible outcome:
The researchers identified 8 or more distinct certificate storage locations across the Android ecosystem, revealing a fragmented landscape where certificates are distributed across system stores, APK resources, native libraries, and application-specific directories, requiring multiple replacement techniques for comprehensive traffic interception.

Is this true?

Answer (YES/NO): NO